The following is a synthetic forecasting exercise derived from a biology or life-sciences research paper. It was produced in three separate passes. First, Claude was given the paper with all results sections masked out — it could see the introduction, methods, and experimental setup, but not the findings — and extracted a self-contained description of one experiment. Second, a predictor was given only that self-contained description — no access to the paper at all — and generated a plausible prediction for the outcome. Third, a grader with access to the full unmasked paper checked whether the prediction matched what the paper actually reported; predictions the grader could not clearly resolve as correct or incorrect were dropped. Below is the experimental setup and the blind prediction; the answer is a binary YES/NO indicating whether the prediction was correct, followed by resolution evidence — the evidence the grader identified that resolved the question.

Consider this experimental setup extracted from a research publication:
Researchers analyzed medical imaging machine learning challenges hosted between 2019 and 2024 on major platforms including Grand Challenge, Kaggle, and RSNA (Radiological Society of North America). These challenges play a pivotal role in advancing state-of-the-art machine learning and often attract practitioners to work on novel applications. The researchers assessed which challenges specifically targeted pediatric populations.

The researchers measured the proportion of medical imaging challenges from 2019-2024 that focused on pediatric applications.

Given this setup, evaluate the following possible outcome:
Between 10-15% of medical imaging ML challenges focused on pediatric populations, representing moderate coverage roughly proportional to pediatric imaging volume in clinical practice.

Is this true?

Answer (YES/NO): NO